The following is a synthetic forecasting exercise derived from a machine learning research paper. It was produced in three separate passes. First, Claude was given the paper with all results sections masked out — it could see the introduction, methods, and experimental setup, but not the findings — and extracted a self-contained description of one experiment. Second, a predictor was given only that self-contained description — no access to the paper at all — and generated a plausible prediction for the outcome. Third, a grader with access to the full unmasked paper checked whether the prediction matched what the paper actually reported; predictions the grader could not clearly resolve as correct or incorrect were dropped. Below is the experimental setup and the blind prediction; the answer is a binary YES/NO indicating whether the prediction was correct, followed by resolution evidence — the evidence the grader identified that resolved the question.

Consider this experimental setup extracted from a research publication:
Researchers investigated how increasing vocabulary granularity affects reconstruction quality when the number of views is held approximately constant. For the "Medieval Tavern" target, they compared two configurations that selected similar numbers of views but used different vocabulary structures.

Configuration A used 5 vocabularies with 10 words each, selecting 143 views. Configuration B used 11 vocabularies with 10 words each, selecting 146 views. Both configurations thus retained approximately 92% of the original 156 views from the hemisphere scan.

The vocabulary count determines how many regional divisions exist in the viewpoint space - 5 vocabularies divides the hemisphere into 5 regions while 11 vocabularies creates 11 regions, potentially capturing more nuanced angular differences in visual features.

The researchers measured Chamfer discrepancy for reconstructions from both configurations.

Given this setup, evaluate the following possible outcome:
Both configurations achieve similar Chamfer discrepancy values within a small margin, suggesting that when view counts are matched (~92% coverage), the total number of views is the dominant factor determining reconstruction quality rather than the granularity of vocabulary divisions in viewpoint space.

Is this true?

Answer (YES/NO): NO